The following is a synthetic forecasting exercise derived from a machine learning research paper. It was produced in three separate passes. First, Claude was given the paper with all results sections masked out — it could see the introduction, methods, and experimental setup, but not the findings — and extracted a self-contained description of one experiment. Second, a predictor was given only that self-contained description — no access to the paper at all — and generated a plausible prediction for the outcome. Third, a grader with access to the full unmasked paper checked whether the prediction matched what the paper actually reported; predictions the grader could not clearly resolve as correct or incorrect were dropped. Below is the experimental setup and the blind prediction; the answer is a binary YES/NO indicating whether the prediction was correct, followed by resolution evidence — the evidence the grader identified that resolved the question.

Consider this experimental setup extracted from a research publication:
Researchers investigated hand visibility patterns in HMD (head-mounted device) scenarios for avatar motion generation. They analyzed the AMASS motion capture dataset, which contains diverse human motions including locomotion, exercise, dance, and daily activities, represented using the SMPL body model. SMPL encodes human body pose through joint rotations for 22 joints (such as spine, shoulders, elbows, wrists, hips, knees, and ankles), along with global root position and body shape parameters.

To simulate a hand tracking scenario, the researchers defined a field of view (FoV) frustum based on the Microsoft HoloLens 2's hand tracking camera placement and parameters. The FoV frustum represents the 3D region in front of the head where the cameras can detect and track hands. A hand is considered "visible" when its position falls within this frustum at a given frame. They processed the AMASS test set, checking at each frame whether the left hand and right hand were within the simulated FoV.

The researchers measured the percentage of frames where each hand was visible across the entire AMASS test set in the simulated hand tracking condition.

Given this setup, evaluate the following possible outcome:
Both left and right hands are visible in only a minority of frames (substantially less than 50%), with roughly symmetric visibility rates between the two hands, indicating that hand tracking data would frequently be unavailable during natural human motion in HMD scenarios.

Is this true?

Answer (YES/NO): NO